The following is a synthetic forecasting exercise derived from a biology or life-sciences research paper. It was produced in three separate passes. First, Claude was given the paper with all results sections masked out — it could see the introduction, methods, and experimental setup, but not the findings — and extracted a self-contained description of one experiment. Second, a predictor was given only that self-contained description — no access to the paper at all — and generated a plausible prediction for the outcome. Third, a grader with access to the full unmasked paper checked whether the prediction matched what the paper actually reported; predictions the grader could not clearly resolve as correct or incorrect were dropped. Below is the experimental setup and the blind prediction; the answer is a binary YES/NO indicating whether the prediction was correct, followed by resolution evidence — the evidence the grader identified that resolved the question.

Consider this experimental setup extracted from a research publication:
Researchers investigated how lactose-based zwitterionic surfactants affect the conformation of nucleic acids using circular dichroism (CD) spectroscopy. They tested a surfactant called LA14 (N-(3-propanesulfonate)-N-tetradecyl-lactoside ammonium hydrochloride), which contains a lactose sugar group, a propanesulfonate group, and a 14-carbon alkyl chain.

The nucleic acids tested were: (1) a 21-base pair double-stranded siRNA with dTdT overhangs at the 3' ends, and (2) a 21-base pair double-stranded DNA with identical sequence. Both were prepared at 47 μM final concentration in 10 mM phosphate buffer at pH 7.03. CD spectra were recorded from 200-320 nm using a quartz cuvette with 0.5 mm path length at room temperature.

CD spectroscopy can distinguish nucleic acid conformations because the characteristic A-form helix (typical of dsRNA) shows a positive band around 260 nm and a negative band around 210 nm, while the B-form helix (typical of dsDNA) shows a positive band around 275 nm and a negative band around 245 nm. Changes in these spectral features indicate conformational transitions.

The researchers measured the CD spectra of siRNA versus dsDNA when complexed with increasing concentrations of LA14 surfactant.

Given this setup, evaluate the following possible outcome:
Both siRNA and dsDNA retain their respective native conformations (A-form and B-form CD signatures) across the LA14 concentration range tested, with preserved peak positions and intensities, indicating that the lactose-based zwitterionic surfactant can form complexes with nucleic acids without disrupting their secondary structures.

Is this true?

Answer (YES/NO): NO